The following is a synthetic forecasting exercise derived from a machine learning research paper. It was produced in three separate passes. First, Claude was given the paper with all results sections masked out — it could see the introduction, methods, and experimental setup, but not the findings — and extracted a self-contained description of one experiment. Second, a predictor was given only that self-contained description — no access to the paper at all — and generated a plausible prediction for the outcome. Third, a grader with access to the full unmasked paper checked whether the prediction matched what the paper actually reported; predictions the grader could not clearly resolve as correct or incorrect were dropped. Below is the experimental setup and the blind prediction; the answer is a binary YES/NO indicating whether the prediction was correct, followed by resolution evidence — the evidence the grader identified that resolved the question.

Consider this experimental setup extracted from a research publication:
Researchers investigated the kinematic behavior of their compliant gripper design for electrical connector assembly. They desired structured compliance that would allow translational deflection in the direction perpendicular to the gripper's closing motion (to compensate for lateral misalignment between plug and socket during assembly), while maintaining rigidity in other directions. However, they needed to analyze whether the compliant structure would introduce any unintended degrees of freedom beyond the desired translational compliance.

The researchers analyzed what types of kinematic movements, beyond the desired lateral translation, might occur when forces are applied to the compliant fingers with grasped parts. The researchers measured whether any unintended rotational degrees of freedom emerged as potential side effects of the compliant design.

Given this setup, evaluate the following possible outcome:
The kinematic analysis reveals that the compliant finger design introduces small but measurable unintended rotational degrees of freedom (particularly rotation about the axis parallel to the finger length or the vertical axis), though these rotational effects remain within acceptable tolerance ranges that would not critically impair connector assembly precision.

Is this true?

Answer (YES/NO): NO